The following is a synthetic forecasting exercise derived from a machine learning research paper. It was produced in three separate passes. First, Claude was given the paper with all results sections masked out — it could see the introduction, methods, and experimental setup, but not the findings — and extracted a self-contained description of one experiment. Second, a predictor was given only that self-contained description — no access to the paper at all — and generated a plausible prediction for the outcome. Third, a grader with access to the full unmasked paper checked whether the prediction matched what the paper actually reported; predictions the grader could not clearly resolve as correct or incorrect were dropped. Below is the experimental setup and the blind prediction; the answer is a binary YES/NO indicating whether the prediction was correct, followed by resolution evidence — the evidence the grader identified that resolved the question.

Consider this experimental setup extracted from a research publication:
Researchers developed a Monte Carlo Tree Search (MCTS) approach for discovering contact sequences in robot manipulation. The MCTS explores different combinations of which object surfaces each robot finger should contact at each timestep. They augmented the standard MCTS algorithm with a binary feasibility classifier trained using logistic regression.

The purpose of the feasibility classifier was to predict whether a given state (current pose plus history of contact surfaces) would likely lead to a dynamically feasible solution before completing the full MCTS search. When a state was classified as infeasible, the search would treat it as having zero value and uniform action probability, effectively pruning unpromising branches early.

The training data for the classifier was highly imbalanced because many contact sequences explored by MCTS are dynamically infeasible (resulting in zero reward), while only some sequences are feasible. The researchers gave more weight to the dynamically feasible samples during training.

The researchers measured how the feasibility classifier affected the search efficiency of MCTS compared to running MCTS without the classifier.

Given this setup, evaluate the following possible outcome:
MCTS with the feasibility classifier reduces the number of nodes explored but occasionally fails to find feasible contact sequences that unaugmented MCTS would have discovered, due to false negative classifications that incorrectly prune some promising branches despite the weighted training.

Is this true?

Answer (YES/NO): NO